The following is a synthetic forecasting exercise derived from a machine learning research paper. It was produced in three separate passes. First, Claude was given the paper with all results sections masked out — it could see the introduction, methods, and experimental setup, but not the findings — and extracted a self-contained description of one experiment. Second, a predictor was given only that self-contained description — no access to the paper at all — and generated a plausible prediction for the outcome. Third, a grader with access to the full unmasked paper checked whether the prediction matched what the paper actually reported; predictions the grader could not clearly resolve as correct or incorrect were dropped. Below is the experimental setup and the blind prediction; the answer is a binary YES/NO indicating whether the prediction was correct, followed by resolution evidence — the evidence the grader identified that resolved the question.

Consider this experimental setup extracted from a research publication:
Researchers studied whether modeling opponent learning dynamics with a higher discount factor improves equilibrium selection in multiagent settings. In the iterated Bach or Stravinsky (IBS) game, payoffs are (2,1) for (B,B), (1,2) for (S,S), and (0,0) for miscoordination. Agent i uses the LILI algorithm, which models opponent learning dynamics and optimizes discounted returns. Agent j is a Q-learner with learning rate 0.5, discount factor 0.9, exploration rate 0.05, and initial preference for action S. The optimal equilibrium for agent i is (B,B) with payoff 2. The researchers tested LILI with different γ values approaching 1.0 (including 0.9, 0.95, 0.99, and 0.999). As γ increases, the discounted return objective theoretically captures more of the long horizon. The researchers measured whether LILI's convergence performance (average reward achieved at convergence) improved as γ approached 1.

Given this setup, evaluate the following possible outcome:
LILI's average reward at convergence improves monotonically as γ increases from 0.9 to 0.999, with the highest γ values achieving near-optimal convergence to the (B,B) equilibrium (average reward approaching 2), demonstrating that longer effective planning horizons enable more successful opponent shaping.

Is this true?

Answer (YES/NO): NO